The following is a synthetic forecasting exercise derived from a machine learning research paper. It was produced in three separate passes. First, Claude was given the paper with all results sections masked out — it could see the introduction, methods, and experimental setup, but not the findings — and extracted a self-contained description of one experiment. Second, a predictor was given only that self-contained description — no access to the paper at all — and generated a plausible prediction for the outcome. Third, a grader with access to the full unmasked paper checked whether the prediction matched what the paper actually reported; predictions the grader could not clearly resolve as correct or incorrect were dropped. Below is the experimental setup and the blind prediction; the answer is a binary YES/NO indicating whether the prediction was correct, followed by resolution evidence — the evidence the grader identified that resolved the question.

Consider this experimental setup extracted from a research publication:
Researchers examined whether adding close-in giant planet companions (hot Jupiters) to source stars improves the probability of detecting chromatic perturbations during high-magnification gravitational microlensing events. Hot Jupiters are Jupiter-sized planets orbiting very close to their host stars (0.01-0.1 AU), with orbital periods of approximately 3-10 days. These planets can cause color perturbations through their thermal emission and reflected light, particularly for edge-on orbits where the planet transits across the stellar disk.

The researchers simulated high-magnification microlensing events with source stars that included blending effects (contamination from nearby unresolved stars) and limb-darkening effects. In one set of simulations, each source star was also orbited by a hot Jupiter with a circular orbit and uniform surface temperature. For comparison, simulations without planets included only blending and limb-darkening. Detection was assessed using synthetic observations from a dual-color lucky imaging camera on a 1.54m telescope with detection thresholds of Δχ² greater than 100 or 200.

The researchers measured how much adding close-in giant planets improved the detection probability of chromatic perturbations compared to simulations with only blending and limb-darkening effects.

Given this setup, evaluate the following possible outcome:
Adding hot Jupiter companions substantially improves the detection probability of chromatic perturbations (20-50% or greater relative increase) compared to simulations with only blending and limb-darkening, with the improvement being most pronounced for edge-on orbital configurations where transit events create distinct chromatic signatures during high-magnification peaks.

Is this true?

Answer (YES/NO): NO